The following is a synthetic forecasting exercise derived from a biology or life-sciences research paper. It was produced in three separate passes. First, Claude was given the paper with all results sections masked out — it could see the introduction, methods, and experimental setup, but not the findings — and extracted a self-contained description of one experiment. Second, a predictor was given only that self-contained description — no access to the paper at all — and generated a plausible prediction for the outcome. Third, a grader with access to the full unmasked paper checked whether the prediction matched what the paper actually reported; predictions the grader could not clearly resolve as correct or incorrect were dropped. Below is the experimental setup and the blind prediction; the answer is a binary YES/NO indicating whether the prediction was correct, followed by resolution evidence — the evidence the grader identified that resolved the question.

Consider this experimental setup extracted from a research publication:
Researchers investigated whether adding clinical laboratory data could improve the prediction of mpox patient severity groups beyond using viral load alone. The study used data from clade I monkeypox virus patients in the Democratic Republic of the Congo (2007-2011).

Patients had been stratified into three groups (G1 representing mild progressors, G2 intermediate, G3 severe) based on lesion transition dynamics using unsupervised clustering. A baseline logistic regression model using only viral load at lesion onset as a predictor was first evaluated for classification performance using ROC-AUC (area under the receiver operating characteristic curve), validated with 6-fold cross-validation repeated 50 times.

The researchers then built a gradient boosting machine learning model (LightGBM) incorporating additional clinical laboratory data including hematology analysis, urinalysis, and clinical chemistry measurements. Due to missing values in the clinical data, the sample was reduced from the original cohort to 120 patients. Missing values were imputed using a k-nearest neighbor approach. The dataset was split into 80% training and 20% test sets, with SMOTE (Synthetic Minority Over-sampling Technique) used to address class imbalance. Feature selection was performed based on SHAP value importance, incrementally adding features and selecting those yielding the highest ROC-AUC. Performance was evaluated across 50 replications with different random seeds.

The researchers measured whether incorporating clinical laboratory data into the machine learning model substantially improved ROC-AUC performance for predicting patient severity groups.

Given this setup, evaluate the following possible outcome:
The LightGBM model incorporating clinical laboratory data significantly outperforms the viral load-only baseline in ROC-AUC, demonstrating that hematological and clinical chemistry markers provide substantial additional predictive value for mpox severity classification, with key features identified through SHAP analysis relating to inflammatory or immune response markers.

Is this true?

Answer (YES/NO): NO